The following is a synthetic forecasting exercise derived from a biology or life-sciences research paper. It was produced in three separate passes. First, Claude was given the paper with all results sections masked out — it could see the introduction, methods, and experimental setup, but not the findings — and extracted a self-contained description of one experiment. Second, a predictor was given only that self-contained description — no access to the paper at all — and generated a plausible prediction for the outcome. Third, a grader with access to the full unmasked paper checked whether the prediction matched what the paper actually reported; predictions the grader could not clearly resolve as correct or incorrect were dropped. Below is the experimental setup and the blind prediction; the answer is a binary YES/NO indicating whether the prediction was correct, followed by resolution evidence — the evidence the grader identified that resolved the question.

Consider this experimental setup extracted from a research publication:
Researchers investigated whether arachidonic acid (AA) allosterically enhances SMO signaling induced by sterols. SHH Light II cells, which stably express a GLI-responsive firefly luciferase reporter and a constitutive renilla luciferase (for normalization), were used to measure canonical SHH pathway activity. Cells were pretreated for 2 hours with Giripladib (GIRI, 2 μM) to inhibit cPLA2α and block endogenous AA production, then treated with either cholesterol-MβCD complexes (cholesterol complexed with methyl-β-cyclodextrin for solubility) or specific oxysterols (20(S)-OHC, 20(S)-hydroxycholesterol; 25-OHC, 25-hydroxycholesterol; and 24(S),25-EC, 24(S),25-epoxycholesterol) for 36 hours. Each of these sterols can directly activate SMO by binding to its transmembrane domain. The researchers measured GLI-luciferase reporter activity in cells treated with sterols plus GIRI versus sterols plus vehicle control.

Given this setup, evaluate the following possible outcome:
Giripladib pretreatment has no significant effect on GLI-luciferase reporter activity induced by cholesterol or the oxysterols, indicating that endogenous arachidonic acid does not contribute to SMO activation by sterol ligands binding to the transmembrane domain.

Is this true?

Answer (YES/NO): NO